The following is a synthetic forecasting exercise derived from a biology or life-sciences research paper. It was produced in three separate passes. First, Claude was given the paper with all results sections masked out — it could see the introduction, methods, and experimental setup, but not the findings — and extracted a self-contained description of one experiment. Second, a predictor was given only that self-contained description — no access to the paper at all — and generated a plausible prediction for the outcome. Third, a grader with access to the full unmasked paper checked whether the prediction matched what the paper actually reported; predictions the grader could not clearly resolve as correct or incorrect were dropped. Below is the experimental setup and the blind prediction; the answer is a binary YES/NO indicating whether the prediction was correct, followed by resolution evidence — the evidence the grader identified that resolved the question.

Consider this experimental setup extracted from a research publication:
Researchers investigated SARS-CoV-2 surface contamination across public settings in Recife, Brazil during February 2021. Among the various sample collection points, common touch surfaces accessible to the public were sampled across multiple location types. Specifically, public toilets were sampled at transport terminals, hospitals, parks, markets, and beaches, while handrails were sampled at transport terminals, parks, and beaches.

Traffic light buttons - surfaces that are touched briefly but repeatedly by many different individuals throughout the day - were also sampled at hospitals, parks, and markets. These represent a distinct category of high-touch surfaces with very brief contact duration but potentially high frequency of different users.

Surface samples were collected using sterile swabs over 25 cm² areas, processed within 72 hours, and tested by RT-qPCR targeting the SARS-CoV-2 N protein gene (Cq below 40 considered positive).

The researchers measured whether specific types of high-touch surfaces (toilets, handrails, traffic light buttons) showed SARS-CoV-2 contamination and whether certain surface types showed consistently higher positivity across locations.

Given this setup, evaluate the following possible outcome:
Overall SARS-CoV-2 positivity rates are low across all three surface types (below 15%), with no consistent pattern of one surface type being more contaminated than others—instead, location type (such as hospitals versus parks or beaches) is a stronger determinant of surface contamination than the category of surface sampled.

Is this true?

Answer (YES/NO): NO